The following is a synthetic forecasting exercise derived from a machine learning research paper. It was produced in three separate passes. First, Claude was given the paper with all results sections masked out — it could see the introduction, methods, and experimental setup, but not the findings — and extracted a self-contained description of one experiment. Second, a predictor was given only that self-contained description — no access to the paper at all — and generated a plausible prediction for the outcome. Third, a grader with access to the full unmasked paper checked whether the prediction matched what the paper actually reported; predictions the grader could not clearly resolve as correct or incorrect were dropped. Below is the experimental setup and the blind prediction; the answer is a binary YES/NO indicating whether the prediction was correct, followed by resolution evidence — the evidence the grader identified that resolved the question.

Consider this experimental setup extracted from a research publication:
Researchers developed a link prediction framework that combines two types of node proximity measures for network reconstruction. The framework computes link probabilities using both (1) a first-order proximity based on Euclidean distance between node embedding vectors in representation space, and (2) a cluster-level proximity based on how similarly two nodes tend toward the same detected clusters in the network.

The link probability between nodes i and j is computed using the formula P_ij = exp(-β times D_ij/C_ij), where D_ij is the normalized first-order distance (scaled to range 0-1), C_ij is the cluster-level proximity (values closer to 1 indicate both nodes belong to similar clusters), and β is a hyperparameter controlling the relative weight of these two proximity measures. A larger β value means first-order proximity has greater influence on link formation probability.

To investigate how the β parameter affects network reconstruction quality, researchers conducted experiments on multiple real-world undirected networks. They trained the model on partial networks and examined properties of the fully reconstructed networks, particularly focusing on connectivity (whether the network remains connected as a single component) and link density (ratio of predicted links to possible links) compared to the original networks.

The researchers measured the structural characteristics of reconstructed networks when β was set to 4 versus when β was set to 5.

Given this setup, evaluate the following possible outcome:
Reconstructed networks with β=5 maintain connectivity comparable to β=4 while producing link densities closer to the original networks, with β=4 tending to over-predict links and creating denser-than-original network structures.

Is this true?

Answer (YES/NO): NO